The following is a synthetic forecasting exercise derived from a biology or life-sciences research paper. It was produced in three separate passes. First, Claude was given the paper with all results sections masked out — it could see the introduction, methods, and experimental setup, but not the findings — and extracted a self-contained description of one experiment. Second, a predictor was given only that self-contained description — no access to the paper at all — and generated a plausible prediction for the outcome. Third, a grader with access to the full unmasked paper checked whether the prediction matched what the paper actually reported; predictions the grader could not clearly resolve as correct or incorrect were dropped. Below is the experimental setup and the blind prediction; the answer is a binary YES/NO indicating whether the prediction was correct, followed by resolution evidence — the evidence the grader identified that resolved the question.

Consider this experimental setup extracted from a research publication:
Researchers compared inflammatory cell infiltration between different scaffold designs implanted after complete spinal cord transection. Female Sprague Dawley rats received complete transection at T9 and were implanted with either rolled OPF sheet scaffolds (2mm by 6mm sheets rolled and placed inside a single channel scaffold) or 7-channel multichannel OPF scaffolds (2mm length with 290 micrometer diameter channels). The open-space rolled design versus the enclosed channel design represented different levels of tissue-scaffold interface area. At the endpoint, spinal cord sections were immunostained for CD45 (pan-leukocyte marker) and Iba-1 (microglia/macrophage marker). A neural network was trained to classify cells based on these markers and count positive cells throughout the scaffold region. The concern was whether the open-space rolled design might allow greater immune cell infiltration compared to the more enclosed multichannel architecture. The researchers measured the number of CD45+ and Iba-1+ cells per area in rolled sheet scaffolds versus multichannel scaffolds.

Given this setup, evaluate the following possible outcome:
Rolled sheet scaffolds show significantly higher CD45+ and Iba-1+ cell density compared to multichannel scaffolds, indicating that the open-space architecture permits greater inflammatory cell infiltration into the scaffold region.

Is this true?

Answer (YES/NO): NO